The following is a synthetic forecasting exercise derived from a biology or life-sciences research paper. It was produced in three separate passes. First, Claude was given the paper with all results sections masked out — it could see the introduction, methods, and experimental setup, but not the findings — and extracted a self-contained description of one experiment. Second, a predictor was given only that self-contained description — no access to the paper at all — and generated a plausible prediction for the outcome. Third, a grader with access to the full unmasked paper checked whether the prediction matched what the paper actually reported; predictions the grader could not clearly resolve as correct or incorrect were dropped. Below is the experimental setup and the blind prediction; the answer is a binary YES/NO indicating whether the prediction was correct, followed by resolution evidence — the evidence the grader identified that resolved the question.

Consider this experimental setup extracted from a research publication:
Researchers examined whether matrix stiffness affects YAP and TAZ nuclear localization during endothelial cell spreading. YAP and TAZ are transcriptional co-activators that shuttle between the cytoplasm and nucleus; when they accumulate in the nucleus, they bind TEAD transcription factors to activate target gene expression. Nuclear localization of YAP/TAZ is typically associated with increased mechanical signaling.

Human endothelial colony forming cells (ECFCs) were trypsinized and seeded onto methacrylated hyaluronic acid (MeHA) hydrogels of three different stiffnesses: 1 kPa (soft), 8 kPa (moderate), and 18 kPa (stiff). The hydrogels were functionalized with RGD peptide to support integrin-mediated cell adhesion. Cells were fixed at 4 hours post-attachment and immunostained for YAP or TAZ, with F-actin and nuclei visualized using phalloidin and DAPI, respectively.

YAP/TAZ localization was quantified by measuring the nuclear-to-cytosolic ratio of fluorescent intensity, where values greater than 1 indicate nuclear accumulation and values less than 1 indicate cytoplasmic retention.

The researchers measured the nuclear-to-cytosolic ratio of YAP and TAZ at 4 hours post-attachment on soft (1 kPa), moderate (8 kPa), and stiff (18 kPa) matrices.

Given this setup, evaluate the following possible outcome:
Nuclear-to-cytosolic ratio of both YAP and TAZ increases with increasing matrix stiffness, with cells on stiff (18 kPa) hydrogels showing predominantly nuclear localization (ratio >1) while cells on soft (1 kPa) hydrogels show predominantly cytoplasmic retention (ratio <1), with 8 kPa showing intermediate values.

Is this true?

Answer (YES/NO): NO